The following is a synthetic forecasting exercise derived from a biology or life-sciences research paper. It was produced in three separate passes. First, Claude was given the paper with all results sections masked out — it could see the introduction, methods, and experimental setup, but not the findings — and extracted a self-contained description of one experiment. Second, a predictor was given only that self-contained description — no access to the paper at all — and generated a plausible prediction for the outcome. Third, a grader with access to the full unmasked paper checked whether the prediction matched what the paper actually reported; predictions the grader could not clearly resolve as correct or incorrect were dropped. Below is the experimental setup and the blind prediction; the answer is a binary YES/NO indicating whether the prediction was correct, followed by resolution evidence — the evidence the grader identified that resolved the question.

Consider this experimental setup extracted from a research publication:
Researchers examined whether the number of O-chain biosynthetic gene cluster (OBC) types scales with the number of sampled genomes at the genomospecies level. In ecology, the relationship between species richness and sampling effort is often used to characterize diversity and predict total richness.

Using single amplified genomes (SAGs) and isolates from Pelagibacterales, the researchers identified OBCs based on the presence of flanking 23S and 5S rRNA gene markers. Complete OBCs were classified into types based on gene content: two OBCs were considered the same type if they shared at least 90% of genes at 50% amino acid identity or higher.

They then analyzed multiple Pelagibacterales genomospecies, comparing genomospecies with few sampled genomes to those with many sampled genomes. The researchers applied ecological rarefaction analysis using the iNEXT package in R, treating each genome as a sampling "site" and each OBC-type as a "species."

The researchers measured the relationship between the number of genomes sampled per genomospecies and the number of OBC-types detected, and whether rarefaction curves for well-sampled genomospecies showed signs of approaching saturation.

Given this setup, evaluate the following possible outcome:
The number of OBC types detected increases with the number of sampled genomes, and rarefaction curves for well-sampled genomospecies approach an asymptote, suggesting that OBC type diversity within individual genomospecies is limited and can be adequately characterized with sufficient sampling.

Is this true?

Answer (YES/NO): NO